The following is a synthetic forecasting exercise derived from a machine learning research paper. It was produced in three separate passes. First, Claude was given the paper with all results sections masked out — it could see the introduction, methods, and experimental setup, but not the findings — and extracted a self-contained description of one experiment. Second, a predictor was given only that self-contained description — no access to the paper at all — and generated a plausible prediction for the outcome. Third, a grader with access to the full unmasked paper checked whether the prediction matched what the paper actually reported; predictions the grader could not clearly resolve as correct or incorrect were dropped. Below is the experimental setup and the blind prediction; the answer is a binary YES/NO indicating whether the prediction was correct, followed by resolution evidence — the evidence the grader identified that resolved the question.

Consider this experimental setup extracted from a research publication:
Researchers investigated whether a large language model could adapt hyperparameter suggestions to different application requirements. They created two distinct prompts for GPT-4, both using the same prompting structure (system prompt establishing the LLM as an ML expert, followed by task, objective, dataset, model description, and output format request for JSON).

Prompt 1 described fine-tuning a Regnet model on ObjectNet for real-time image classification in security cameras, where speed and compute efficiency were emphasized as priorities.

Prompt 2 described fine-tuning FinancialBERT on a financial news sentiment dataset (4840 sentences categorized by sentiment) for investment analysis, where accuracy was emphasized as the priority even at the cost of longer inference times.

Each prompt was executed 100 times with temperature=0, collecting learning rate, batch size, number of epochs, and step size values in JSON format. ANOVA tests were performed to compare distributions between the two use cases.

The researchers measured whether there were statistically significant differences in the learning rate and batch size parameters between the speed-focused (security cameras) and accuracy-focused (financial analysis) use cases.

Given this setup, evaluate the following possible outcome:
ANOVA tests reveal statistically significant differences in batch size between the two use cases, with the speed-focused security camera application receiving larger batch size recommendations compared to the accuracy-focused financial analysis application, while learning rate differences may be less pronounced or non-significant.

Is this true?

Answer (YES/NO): NO